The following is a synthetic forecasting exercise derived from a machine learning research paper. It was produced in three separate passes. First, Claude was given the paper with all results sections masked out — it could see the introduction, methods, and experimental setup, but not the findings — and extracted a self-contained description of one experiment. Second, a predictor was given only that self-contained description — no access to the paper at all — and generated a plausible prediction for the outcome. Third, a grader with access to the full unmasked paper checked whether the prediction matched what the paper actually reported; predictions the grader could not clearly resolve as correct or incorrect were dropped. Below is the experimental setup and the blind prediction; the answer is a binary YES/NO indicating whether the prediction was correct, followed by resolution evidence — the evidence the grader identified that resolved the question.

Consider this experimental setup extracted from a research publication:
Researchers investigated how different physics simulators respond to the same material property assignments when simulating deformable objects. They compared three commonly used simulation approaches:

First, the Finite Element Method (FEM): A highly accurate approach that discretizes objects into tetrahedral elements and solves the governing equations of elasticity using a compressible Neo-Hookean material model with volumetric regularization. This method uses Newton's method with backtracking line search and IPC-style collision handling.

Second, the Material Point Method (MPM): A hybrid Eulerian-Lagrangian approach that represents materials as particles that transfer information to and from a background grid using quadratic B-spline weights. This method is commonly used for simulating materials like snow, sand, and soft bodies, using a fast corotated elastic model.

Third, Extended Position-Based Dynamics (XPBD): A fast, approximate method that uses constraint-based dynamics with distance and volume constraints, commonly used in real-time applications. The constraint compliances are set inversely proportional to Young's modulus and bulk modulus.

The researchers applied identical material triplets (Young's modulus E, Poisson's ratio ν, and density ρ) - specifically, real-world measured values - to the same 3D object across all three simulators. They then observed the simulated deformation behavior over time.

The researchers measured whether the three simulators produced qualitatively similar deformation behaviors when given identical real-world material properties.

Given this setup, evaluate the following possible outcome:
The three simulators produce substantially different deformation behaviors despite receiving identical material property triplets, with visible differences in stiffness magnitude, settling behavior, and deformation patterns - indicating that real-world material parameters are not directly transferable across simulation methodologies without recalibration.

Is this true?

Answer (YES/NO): YES